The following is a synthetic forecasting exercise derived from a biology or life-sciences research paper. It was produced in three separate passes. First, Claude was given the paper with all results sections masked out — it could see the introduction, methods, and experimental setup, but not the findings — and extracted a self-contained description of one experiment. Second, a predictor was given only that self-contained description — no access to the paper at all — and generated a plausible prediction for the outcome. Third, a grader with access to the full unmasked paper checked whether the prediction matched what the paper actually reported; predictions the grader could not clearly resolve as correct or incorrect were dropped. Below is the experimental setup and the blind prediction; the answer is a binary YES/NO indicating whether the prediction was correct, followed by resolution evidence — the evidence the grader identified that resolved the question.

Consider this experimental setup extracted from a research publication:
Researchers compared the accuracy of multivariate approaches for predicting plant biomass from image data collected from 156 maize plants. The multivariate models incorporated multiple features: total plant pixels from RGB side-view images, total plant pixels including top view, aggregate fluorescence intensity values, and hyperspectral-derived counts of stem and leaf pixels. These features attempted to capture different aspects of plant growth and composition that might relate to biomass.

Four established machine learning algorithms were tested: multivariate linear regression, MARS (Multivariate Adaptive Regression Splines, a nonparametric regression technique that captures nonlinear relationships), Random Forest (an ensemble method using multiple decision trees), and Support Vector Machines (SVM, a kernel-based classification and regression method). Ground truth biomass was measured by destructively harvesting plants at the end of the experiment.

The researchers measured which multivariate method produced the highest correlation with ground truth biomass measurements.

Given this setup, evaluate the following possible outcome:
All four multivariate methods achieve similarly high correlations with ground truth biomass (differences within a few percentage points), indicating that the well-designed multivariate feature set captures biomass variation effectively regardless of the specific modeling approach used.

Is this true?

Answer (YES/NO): YES